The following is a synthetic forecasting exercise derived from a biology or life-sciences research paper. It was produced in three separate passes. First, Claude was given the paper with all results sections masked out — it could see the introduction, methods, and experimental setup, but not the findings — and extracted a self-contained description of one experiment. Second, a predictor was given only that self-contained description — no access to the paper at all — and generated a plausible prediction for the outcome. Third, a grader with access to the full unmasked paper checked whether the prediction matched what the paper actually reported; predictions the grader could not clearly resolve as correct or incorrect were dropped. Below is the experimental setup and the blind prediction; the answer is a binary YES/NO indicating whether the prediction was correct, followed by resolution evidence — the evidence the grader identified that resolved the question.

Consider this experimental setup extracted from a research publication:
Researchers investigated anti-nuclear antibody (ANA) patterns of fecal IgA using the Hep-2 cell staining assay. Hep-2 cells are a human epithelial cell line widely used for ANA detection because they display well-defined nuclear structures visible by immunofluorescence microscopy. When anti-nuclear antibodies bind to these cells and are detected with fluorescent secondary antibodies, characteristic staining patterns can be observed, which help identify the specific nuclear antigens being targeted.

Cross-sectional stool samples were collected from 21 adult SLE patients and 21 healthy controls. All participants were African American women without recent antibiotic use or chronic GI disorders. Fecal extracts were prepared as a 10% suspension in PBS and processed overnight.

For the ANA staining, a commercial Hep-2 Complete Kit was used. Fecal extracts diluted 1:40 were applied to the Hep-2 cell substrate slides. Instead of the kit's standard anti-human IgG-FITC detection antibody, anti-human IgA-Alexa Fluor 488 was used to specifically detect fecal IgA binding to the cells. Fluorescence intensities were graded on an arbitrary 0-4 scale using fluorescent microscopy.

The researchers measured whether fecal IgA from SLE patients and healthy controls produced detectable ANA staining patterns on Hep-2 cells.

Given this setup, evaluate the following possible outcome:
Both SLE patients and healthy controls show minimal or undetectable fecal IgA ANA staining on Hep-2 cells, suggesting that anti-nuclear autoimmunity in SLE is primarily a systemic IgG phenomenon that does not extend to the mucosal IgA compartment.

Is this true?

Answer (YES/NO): NO